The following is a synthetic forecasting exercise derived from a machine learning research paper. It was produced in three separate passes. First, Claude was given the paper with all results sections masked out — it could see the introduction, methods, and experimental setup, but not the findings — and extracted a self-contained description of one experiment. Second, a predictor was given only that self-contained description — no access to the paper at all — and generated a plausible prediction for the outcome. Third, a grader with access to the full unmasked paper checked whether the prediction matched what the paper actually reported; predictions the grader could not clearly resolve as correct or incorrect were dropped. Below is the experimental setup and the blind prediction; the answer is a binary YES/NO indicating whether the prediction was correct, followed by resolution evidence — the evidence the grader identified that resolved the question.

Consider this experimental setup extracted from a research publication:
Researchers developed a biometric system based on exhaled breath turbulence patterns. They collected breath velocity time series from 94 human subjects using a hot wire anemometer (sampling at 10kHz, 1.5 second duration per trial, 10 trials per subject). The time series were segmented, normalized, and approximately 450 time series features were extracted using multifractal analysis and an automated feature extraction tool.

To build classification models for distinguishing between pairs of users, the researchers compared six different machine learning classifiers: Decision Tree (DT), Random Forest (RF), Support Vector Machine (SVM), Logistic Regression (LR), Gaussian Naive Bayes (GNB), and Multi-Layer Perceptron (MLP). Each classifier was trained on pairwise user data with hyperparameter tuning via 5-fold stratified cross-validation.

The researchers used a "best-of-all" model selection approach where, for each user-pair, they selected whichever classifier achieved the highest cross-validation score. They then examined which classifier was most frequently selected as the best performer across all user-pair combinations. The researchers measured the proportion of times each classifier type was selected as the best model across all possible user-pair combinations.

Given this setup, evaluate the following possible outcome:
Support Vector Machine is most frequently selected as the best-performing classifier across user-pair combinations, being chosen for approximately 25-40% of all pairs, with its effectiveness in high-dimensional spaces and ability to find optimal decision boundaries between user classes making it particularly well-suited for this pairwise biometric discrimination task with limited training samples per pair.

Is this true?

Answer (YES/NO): NO